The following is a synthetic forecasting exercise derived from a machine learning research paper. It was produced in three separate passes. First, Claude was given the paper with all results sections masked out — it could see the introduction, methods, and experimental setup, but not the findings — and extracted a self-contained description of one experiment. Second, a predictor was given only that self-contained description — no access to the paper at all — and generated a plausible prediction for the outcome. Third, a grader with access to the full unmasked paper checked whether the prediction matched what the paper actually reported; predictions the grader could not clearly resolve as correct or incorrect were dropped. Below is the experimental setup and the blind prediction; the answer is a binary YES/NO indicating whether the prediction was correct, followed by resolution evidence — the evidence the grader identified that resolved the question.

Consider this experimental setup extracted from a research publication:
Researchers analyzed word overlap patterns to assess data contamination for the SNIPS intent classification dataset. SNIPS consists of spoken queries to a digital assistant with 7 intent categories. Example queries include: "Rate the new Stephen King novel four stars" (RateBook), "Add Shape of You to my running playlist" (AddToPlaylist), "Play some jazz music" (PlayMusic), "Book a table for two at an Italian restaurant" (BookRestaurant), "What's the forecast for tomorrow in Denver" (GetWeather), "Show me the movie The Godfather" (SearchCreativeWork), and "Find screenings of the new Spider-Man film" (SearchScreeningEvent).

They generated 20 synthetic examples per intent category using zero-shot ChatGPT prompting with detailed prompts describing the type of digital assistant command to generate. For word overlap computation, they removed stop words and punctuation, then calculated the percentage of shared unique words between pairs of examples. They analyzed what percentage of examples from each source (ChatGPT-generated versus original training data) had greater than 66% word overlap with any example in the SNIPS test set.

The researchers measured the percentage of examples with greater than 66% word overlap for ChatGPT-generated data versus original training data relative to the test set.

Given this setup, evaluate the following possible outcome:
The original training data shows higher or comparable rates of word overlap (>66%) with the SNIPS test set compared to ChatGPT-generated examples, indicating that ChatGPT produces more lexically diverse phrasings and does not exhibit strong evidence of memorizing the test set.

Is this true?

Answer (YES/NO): YES